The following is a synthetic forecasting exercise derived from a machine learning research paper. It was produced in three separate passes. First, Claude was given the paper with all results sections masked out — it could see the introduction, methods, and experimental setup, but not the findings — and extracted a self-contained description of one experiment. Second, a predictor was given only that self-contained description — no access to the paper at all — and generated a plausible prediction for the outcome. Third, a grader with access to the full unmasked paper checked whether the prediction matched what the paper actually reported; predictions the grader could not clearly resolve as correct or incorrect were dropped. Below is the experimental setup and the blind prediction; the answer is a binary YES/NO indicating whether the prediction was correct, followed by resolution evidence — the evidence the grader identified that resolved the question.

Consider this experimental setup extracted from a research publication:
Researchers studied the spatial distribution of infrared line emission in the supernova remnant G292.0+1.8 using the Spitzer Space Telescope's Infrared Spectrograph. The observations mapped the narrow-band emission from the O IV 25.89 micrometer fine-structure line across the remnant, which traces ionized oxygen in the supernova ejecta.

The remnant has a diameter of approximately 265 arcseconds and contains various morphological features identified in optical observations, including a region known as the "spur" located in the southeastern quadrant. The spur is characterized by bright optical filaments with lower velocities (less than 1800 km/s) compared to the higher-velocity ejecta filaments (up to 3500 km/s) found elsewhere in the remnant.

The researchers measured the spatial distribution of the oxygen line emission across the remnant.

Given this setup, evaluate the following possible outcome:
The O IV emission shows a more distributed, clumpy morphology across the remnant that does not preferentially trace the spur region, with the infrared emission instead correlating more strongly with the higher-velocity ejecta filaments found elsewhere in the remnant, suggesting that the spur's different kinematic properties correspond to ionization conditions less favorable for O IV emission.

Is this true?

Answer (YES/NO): NO